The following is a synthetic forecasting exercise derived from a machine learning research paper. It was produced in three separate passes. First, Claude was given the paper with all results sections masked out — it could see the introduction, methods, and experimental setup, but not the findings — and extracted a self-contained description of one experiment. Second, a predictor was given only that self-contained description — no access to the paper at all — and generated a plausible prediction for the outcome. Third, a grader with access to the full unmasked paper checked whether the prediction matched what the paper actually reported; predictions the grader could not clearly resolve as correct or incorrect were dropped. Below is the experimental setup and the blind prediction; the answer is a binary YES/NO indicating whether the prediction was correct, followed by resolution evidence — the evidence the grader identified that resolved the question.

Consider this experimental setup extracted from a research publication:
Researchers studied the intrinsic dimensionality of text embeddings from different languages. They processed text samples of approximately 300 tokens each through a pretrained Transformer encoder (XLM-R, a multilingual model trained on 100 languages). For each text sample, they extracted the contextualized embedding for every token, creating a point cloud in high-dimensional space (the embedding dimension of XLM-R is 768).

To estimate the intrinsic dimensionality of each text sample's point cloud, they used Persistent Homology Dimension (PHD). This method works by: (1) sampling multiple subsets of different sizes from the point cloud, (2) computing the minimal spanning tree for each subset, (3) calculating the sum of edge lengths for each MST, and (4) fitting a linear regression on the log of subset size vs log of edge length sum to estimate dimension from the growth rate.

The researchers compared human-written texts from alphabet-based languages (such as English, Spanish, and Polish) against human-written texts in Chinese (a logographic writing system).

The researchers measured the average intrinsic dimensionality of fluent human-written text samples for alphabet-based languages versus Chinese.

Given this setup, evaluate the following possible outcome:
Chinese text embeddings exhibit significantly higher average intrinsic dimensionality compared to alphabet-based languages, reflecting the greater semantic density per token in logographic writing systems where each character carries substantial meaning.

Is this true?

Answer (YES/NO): NO